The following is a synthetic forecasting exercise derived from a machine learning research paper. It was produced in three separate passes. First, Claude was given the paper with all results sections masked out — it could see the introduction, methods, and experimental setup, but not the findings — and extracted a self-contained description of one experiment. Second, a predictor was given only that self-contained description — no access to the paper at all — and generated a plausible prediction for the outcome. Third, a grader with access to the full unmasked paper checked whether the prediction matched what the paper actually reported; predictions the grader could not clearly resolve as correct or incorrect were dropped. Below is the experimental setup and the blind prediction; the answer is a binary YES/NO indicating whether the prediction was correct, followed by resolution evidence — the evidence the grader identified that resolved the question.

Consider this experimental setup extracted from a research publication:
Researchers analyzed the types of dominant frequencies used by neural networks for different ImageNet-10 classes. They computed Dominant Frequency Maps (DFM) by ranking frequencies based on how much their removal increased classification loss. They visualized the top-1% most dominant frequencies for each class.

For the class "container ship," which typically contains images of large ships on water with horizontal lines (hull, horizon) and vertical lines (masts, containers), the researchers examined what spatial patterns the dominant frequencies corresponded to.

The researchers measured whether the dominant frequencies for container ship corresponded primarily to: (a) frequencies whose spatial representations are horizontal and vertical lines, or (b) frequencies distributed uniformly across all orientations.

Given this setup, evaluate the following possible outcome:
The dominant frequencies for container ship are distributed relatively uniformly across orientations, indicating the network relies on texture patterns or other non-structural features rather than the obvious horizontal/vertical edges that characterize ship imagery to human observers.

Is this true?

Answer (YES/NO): NO